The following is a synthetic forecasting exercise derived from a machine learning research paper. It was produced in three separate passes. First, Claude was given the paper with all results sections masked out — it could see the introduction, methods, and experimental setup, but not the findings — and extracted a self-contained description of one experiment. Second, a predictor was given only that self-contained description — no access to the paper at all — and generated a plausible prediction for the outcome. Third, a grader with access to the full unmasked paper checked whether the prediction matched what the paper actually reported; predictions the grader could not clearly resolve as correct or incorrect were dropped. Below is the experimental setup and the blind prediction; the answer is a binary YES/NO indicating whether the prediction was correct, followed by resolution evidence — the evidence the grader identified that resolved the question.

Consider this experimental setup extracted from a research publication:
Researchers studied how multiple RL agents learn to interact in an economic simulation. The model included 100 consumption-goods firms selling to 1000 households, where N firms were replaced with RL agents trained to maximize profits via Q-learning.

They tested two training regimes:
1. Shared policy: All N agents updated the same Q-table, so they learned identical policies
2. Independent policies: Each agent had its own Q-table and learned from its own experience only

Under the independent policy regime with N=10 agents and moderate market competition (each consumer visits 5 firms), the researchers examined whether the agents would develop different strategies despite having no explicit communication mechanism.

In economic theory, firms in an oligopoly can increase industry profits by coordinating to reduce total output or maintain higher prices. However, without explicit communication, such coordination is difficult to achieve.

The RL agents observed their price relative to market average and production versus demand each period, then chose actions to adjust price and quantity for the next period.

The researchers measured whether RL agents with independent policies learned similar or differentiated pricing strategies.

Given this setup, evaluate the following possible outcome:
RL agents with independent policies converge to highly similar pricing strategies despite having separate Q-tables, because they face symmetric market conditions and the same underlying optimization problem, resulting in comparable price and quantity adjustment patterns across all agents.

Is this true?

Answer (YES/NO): NO